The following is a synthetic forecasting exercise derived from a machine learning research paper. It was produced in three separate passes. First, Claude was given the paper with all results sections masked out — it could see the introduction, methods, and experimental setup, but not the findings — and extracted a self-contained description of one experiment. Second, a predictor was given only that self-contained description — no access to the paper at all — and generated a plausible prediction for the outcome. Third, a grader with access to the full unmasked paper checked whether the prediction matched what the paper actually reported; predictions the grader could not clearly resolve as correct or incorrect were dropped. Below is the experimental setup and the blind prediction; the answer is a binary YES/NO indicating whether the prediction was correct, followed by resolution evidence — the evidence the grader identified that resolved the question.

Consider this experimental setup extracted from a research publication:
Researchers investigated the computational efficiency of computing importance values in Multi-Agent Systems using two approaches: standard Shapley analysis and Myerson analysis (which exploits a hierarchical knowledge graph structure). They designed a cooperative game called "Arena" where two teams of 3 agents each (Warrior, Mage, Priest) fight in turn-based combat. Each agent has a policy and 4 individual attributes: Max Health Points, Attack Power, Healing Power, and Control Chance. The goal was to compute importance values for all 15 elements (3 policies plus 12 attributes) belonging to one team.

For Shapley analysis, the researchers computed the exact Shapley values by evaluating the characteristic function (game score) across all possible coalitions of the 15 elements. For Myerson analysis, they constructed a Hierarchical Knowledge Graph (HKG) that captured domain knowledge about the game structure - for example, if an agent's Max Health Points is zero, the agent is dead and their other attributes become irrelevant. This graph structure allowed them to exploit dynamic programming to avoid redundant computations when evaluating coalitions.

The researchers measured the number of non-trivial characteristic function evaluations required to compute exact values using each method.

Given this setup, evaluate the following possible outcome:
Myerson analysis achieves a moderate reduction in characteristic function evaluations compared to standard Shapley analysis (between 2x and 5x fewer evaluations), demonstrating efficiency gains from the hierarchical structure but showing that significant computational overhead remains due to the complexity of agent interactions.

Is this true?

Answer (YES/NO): NO